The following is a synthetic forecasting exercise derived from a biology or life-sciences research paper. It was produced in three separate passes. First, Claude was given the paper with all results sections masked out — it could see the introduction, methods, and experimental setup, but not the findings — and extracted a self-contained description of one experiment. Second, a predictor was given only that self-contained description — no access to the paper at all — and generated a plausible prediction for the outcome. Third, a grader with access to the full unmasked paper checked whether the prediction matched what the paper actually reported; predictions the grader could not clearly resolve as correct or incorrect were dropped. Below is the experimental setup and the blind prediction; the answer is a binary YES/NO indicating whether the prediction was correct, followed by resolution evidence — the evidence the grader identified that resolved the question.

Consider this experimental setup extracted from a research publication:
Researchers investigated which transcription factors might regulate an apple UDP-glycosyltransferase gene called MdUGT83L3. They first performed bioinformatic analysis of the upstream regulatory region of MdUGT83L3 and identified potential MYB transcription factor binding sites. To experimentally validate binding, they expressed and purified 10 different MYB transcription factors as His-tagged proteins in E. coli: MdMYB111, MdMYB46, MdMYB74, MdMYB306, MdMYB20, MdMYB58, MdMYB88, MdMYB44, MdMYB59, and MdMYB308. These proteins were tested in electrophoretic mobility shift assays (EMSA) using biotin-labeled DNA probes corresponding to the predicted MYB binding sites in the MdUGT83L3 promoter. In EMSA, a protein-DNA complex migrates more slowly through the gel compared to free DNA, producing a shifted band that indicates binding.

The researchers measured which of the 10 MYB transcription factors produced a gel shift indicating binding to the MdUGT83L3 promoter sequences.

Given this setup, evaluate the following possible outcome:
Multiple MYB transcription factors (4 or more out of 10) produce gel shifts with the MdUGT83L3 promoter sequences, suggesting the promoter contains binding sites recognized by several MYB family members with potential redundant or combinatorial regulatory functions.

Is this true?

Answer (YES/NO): NO